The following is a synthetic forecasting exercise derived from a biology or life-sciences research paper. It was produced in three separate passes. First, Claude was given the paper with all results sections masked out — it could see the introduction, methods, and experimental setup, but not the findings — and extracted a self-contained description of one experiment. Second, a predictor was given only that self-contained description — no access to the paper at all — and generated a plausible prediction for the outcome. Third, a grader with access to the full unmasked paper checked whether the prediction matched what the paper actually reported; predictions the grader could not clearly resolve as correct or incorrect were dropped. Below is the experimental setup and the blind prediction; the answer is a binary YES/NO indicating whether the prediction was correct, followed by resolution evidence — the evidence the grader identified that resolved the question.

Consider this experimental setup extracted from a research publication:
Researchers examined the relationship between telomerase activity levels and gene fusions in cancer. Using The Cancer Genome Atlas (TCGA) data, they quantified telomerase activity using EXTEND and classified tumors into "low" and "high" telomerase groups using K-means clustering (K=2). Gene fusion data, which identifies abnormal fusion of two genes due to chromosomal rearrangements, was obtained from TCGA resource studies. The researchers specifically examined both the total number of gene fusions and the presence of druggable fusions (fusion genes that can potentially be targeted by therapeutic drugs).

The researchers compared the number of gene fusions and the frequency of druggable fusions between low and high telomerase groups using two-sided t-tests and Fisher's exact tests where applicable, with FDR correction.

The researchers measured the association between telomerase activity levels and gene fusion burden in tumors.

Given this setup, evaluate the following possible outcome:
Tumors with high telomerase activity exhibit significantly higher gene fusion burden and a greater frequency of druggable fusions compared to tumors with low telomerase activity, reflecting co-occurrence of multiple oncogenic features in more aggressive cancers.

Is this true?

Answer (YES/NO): NO